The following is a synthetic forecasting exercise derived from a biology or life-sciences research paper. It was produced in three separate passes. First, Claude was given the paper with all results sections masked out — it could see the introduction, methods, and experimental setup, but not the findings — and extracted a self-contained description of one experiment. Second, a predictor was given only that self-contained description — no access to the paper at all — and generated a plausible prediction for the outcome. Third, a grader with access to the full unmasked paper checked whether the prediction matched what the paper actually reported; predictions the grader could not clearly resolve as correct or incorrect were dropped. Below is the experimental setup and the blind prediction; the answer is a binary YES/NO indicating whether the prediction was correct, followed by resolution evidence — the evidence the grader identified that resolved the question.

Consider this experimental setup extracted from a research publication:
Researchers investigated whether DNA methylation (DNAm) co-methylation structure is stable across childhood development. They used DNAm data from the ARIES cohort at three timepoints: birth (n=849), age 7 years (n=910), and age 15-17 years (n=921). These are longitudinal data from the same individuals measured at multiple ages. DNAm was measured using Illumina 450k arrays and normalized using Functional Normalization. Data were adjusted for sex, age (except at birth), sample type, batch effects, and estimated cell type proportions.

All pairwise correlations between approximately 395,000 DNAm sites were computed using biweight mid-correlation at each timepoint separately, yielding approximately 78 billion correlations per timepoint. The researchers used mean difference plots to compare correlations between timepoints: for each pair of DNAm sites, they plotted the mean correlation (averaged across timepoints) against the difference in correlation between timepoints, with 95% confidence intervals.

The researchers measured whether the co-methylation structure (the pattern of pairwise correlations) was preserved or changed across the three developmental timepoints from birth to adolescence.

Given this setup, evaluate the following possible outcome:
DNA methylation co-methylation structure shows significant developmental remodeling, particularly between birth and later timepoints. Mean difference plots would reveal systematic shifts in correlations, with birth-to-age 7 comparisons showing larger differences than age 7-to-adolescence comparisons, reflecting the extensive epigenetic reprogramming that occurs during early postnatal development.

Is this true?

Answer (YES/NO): NO